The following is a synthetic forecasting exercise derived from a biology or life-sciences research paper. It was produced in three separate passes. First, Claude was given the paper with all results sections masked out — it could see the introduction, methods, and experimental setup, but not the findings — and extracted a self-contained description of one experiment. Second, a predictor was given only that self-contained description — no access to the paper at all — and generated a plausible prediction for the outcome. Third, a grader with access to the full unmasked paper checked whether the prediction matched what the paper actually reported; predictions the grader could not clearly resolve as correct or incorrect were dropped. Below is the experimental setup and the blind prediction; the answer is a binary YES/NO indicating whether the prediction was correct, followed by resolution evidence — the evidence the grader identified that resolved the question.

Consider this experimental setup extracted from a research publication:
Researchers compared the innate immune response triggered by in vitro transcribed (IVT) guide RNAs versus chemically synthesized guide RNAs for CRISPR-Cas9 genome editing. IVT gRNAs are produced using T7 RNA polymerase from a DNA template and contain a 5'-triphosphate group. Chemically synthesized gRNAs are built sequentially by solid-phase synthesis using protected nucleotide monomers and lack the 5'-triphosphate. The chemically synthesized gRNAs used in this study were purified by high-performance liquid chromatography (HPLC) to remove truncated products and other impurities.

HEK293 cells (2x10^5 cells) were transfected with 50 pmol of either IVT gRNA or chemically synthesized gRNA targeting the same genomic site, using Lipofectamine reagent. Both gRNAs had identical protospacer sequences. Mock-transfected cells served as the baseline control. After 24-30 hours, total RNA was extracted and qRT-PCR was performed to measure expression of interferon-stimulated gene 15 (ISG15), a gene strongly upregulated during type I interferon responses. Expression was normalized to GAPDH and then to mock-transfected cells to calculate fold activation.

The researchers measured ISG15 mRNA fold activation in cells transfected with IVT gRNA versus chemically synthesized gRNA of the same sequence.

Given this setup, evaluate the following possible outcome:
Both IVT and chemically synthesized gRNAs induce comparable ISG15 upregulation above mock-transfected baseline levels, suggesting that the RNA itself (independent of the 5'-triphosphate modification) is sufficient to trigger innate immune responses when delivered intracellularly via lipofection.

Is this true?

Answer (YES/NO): NO